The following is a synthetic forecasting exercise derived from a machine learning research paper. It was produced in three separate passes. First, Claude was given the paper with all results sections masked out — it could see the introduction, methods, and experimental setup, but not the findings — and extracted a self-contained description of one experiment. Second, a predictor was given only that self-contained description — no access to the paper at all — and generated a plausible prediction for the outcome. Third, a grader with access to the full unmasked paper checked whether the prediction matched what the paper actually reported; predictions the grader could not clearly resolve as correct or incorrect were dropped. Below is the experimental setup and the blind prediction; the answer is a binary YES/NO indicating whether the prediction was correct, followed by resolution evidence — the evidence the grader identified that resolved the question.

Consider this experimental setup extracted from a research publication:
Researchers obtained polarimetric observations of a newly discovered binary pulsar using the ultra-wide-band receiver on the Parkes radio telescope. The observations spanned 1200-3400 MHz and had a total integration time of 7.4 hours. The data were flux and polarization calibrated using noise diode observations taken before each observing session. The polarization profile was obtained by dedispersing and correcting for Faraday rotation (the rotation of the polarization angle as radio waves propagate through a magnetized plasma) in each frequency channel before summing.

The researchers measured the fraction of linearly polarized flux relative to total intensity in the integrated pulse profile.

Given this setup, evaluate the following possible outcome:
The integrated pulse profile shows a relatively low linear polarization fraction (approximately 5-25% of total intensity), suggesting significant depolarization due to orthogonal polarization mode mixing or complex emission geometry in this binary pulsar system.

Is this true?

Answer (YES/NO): YES